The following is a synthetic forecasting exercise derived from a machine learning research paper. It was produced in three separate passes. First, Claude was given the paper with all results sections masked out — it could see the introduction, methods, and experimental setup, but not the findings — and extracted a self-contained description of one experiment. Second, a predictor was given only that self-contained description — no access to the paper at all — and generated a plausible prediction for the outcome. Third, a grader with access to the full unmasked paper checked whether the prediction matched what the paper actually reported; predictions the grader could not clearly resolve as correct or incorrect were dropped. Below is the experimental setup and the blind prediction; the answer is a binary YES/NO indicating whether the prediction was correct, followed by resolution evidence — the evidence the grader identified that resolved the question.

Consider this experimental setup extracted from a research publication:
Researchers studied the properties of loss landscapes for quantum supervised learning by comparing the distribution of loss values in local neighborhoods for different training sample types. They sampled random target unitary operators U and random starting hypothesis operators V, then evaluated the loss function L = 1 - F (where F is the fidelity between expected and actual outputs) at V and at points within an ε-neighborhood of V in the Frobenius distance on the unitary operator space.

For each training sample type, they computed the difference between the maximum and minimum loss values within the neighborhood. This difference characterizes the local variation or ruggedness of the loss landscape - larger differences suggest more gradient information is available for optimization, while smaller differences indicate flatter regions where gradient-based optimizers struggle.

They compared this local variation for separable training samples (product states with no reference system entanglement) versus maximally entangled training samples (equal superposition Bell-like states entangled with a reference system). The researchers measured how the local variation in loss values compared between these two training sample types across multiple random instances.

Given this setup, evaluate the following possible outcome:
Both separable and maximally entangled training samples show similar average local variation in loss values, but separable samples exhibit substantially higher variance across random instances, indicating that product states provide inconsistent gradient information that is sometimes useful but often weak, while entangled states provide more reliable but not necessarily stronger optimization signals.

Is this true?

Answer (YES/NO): NO